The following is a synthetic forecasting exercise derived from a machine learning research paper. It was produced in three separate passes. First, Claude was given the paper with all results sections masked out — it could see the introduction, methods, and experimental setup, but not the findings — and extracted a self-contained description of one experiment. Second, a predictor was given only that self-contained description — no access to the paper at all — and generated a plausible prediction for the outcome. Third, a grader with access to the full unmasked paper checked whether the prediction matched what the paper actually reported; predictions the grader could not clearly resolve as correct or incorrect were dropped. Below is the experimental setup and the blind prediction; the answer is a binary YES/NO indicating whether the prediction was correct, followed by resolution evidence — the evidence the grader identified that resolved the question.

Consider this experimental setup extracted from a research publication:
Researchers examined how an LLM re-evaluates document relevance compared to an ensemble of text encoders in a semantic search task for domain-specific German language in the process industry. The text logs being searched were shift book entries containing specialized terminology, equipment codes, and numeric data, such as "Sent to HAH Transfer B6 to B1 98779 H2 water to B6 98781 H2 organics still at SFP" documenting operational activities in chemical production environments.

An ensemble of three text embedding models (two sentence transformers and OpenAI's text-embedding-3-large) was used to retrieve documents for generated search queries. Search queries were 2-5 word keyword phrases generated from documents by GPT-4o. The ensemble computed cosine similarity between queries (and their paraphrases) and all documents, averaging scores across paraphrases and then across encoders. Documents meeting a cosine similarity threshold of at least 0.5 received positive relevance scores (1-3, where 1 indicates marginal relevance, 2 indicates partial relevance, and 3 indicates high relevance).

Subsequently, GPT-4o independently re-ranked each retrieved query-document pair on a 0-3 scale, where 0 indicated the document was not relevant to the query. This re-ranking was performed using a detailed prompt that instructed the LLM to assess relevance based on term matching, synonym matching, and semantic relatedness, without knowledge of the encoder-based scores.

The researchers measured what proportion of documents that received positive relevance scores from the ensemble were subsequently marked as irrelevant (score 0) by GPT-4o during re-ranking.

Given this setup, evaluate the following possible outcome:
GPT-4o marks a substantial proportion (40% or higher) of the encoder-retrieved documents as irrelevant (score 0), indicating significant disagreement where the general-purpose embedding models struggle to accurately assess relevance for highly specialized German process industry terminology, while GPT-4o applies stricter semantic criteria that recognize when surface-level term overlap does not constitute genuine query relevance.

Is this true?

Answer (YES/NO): NO